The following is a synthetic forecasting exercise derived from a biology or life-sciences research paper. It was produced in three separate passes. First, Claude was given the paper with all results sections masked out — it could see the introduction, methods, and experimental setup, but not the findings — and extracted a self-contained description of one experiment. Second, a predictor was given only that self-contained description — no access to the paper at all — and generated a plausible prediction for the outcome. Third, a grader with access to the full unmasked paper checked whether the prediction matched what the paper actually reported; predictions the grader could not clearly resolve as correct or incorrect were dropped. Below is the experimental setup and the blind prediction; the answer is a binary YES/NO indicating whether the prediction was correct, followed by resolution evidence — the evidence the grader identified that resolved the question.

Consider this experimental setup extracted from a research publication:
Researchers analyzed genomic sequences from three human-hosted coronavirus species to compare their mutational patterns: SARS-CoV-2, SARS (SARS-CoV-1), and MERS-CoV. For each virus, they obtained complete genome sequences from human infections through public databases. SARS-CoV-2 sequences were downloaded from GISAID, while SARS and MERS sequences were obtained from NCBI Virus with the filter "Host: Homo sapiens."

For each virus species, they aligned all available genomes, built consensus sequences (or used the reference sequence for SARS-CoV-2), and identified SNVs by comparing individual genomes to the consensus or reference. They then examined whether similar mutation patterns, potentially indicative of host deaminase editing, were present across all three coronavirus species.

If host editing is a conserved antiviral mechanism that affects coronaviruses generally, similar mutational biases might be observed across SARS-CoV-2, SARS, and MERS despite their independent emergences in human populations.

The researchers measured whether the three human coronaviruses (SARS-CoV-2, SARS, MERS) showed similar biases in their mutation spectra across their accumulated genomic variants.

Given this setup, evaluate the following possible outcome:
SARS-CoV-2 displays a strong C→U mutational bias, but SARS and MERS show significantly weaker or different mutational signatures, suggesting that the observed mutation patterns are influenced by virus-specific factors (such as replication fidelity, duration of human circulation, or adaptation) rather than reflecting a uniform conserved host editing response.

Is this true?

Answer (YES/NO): NO